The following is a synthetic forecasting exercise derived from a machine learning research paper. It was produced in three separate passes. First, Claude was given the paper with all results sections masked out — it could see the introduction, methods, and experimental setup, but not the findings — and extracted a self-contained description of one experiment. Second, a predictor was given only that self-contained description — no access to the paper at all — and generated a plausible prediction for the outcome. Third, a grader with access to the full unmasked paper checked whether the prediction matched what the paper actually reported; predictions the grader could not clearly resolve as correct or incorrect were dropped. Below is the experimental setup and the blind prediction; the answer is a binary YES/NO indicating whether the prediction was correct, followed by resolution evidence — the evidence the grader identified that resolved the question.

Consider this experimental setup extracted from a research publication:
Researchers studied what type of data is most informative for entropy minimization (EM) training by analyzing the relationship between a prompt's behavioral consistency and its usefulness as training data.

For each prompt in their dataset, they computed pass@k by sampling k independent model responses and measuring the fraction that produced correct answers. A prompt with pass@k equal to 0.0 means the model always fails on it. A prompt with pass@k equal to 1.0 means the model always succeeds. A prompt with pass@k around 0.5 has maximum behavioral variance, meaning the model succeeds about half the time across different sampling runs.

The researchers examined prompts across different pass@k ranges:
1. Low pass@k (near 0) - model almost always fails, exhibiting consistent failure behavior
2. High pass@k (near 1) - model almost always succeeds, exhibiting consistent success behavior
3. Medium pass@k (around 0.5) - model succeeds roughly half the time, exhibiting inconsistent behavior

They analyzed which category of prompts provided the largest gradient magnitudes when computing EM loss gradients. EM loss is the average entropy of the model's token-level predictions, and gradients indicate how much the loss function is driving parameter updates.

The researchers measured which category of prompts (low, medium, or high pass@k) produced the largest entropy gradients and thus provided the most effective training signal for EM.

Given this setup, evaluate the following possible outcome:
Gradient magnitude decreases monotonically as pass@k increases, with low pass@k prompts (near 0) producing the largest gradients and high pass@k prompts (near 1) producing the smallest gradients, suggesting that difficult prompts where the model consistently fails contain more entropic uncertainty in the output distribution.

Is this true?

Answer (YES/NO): NO